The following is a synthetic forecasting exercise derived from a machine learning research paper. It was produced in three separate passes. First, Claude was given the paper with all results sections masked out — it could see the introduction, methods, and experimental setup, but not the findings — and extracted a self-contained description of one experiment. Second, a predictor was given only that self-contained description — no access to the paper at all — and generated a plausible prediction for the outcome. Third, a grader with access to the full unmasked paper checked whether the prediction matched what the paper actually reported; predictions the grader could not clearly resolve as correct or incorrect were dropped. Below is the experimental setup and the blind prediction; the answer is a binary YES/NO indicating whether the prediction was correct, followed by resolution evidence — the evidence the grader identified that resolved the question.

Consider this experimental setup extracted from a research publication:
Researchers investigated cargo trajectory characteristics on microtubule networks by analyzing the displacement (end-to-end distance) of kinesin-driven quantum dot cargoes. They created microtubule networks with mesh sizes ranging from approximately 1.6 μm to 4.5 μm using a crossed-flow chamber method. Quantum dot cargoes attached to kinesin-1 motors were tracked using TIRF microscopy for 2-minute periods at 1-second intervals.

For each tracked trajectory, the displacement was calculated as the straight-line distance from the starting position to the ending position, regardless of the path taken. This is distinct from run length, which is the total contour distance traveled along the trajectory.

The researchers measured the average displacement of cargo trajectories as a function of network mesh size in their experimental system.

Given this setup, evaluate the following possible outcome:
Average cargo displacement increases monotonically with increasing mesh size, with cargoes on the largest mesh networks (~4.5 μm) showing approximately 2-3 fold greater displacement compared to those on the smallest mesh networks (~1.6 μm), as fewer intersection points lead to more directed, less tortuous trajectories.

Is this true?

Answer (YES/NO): NO